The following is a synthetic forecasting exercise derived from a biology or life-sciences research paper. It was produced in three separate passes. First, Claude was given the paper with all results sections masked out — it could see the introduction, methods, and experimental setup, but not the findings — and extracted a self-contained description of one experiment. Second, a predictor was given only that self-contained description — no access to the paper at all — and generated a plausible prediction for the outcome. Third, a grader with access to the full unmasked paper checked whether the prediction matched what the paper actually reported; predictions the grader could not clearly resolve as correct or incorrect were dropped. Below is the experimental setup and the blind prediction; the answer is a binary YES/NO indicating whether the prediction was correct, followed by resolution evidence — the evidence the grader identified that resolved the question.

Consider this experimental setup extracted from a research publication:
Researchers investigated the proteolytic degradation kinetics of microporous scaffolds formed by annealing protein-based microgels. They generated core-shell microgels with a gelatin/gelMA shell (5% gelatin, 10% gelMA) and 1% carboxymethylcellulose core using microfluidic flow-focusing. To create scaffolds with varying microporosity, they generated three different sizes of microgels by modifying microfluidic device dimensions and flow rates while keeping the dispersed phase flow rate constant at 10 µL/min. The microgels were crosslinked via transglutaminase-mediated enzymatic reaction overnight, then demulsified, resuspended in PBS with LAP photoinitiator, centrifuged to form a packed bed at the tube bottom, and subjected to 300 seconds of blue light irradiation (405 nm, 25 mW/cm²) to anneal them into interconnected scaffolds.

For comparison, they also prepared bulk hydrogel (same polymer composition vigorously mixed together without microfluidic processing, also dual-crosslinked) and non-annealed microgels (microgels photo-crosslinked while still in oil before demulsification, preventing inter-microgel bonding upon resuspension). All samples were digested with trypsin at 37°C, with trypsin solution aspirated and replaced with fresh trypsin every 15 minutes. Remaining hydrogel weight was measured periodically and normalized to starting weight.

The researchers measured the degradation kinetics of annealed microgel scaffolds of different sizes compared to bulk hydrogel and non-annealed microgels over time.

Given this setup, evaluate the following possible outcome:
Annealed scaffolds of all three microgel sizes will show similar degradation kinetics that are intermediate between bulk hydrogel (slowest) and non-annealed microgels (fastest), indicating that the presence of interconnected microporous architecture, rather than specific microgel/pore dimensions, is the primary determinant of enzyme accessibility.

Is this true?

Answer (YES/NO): NO